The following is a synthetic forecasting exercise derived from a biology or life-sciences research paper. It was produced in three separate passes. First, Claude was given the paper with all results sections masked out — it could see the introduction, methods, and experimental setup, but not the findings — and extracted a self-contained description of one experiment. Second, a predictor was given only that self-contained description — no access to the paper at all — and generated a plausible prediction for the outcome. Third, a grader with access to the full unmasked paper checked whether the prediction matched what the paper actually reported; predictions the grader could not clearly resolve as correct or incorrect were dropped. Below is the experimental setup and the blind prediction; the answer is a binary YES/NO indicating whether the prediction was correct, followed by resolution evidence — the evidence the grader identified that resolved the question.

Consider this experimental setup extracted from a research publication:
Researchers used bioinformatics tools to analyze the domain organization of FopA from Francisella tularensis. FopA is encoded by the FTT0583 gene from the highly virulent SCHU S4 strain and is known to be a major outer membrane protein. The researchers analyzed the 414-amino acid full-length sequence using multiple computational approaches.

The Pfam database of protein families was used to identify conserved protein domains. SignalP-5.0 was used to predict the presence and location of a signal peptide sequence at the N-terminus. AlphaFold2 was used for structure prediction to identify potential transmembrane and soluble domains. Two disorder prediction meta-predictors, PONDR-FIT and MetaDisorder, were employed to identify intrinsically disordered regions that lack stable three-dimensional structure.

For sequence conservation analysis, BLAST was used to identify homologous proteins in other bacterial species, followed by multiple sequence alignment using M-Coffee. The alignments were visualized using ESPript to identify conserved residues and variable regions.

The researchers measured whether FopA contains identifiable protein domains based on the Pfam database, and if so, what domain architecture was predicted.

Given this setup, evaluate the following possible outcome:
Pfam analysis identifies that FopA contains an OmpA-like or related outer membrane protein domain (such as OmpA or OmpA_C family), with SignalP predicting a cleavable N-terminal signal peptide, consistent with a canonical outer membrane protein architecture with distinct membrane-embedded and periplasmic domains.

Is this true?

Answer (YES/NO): YES